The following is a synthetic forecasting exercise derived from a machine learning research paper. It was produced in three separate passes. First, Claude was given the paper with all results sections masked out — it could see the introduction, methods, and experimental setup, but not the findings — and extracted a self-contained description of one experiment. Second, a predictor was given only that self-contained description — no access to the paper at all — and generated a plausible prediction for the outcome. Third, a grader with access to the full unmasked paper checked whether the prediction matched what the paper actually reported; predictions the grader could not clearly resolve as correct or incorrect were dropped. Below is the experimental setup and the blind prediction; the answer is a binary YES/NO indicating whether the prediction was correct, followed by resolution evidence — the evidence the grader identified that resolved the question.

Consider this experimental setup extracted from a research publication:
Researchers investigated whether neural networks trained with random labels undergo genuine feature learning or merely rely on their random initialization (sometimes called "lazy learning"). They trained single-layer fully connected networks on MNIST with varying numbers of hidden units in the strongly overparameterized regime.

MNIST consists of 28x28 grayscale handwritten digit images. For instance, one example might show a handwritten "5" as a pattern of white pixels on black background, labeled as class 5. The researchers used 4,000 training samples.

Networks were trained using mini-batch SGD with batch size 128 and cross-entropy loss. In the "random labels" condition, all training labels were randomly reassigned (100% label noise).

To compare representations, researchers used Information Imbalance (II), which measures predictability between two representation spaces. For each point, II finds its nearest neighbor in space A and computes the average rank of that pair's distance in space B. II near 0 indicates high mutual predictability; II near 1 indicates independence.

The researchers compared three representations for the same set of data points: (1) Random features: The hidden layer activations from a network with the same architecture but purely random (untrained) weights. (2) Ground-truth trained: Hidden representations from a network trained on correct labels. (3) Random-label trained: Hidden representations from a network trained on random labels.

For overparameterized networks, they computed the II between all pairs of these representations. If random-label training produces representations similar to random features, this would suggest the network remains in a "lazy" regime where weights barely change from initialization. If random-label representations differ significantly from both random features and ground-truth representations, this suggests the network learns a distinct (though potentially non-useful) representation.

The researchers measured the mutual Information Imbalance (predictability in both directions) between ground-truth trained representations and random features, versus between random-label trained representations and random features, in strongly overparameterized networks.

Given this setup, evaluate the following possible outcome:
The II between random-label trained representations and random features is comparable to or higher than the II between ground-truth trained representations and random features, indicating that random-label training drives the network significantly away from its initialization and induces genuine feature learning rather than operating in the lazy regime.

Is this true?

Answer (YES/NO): YES